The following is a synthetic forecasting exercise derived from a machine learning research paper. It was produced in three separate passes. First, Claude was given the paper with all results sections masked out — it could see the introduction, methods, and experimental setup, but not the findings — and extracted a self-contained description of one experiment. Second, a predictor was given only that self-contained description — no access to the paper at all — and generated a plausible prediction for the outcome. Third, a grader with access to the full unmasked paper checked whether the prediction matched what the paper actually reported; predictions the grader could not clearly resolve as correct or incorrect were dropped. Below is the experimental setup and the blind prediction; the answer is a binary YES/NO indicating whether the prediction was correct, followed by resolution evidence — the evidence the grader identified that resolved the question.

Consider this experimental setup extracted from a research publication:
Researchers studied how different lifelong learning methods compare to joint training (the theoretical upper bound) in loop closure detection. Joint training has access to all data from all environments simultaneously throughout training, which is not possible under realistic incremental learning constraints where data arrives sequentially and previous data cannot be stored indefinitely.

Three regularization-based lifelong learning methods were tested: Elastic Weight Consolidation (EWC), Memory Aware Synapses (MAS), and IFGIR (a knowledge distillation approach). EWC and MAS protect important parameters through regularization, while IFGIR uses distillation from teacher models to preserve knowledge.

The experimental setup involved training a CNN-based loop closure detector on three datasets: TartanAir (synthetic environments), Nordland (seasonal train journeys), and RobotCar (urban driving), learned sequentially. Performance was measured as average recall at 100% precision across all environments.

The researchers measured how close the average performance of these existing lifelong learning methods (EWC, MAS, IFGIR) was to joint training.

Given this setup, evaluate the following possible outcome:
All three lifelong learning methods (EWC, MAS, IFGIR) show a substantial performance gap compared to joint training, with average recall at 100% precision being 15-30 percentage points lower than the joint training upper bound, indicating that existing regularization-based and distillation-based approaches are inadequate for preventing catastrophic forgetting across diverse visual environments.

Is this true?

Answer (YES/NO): NO